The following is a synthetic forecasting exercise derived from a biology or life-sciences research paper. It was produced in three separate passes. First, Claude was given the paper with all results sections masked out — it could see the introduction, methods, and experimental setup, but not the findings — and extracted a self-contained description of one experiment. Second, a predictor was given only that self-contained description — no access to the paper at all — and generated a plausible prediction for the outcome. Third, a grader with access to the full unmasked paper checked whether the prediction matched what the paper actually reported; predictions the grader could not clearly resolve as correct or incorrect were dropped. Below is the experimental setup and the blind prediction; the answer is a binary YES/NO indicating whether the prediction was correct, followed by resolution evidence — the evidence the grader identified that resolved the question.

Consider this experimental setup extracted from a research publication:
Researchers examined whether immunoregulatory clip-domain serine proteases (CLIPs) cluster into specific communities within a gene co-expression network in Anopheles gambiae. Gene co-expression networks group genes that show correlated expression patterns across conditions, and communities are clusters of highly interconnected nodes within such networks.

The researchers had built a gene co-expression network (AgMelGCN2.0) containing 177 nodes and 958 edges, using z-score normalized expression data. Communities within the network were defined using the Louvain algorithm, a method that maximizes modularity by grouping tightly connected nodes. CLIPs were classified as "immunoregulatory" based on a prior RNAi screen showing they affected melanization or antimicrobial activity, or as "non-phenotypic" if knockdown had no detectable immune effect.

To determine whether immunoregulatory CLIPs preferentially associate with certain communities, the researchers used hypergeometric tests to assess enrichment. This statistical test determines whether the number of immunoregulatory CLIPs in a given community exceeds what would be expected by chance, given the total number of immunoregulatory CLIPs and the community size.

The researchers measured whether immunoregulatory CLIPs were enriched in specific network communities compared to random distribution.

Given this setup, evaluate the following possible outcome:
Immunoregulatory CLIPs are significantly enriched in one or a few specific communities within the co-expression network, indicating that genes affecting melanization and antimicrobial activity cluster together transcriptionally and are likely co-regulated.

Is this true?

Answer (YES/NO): YES